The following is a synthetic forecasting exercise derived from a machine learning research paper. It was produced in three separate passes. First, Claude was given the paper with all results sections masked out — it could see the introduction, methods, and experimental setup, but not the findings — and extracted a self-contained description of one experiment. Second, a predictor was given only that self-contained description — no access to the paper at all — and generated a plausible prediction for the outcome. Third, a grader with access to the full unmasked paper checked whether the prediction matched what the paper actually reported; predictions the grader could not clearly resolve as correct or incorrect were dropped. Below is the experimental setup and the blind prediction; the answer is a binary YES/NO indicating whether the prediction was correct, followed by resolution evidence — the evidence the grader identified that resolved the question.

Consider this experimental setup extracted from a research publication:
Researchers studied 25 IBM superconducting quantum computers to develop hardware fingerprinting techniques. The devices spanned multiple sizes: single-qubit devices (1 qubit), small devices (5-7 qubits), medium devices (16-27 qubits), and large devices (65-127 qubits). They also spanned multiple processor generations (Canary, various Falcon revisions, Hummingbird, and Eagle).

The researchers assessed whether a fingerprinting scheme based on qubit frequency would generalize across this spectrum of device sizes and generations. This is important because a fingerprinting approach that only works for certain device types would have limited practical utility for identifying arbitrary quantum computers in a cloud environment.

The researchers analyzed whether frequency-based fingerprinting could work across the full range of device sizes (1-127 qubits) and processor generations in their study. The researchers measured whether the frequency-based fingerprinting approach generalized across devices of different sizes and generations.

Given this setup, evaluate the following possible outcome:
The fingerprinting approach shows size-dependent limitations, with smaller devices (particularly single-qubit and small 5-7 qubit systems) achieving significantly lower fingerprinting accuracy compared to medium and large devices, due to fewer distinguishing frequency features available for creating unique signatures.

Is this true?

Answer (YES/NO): NO